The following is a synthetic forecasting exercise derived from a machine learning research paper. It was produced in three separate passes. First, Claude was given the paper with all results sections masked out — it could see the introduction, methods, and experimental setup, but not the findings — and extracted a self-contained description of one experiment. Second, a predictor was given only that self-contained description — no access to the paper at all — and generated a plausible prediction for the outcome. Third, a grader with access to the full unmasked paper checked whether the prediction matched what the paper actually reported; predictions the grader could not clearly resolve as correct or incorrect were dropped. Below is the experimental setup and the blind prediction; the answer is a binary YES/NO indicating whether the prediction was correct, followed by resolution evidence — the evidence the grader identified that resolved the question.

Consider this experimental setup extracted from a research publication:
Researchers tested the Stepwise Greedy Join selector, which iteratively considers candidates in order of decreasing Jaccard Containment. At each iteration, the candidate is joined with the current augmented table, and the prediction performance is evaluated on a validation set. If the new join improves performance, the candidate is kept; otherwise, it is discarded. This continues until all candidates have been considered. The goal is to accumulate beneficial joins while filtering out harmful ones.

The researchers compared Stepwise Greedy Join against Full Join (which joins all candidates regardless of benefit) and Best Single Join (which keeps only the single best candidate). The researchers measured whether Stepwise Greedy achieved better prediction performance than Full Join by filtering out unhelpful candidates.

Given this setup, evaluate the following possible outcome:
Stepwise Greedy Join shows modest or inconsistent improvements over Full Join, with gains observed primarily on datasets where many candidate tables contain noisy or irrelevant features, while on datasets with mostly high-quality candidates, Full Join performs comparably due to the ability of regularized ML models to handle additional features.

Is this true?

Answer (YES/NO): NO